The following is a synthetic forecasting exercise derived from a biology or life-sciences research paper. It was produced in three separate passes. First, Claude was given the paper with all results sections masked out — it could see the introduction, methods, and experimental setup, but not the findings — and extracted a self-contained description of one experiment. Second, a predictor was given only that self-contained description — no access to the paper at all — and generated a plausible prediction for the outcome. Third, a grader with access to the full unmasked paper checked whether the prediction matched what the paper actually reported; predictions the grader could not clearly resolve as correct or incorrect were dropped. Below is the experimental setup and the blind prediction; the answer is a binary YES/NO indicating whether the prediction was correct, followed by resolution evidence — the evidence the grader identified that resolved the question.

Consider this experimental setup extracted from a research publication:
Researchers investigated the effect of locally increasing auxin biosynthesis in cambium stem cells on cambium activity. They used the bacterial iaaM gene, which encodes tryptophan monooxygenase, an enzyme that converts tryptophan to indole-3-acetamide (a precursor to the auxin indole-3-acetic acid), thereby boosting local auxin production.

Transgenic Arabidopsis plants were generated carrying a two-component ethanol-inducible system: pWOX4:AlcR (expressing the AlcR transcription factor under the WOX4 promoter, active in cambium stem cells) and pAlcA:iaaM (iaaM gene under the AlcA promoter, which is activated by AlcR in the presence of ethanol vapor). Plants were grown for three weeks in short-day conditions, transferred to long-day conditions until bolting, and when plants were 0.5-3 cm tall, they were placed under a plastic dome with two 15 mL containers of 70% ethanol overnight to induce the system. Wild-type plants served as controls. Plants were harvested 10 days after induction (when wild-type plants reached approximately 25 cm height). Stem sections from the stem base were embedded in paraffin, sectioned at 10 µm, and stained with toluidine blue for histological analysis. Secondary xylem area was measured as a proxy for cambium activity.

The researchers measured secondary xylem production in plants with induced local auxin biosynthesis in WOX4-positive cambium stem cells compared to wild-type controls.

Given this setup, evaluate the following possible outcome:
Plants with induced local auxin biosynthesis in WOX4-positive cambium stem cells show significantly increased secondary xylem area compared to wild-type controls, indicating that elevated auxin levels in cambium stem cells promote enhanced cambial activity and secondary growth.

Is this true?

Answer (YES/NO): YES